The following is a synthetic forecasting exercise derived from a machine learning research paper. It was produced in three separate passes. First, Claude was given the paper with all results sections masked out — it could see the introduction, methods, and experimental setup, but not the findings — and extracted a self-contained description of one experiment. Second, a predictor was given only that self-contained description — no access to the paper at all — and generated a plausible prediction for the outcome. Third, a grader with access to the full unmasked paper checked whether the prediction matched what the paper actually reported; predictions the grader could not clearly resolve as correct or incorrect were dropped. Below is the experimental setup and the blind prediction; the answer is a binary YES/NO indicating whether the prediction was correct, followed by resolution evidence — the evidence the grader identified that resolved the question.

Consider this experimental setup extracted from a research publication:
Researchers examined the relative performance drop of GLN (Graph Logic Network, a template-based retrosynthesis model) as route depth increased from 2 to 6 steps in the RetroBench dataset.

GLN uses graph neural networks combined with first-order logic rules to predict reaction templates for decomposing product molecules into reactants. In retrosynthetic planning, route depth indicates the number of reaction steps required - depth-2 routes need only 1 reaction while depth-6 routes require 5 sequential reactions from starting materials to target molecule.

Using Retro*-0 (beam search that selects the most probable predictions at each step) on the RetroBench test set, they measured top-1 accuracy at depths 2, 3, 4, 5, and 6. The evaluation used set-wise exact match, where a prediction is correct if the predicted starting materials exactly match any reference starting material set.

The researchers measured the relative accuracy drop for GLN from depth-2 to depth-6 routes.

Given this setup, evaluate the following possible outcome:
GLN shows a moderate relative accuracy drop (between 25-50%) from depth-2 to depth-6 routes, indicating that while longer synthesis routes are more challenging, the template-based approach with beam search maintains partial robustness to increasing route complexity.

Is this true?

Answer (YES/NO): NO